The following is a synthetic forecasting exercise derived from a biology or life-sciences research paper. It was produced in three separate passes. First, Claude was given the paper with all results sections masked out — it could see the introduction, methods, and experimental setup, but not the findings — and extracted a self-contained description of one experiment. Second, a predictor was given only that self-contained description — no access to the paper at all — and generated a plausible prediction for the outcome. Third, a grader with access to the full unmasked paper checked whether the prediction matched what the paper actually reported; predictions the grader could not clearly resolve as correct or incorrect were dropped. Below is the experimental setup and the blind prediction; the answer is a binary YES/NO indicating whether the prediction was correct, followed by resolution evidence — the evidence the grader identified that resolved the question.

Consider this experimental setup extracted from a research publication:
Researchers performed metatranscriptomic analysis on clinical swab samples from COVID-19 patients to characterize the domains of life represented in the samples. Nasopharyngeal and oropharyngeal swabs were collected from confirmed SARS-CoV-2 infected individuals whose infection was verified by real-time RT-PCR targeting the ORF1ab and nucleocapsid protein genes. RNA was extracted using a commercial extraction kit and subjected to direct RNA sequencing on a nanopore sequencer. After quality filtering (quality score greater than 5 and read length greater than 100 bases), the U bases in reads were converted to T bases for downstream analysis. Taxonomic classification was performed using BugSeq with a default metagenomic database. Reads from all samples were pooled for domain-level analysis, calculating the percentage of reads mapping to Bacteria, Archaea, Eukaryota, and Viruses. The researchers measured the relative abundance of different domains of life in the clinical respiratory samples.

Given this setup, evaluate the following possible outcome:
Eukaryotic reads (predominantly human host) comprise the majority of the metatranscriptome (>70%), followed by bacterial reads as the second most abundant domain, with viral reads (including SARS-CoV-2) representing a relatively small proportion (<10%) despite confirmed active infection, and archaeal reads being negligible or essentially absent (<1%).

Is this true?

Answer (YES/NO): NO